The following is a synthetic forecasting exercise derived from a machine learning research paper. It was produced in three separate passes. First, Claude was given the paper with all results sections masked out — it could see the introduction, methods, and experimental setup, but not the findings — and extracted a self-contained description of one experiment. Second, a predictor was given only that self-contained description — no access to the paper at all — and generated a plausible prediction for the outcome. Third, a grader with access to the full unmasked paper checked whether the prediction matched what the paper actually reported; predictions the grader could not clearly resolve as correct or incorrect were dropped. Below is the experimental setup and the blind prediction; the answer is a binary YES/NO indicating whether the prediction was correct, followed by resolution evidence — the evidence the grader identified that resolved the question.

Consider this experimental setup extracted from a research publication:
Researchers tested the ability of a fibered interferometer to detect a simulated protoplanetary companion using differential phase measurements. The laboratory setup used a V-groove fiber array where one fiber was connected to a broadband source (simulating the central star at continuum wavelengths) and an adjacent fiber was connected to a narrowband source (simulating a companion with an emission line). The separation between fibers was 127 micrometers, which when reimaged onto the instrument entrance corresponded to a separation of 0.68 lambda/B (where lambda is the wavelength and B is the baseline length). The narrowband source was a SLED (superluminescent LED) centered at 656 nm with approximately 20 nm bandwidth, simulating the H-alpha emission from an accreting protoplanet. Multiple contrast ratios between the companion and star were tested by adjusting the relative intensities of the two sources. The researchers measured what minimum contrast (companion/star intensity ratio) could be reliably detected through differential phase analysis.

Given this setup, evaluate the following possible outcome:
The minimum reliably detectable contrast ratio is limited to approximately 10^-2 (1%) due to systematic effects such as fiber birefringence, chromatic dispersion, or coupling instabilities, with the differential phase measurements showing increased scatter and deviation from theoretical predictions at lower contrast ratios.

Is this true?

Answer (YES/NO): NO